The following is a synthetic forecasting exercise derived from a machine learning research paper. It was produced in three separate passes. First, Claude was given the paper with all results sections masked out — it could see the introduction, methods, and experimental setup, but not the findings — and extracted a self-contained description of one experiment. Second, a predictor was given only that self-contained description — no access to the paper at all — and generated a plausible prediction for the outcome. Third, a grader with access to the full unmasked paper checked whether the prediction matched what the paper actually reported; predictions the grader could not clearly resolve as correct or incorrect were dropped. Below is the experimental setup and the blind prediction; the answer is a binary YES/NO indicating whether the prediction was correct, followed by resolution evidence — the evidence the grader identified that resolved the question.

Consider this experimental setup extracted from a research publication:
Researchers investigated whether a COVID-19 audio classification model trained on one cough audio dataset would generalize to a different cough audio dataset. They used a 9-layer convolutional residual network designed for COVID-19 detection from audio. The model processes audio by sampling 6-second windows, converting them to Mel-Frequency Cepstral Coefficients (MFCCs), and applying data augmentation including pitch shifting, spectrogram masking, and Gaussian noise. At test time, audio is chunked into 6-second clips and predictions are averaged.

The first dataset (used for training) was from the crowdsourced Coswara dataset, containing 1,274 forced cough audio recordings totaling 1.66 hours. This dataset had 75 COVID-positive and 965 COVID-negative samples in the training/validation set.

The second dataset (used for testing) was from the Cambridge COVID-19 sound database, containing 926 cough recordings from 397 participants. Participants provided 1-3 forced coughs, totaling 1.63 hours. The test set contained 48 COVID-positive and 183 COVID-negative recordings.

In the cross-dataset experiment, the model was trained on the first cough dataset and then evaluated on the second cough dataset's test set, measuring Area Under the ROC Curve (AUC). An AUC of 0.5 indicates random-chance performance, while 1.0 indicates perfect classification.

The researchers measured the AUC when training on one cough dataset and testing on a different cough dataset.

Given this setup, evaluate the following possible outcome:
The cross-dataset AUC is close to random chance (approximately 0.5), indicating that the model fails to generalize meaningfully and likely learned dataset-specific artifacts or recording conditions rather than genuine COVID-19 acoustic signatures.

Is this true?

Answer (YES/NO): YES